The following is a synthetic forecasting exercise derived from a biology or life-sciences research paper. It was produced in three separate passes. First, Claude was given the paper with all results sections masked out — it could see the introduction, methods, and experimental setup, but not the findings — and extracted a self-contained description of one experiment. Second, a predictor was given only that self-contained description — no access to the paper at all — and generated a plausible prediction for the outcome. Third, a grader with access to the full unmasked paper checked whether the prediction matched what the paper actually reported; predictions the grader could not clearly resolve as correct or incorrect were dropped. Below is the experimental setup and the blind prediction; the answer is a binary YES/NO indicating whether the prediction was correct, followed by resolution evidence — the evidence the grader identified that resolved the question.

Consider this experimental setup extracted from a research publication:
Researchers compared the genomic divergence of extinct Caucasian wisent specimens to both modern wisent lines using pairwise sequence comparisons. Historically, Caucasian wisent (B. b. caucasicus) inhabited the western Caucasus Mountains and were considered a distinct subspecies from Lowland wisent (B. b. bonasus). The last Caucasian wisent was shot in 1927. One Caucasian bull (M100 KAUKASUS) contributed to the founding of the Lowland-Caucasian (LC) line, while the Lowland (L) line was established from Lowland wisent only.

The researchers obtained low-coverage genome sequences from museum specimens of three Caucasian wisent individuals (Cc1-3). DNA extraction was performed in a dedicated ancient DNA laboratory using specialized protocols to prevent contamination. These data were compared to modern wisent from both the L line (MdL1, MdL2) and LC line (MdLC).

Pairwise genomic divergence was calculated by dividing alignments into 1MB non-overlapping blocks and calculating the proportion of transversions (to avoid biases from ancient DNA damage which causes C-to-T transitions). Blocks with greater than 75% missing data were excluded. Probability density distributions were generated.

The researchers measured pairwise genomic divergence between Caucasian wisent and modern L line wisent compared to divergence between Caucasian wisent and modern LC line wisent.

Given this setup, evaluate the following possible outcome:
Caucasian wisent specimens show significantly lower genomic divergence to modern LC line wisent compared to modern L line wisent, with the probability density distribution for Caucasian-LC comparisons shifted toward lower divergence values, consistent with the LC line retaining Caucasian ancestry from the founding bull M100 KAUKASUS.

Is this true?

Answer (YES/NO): NO